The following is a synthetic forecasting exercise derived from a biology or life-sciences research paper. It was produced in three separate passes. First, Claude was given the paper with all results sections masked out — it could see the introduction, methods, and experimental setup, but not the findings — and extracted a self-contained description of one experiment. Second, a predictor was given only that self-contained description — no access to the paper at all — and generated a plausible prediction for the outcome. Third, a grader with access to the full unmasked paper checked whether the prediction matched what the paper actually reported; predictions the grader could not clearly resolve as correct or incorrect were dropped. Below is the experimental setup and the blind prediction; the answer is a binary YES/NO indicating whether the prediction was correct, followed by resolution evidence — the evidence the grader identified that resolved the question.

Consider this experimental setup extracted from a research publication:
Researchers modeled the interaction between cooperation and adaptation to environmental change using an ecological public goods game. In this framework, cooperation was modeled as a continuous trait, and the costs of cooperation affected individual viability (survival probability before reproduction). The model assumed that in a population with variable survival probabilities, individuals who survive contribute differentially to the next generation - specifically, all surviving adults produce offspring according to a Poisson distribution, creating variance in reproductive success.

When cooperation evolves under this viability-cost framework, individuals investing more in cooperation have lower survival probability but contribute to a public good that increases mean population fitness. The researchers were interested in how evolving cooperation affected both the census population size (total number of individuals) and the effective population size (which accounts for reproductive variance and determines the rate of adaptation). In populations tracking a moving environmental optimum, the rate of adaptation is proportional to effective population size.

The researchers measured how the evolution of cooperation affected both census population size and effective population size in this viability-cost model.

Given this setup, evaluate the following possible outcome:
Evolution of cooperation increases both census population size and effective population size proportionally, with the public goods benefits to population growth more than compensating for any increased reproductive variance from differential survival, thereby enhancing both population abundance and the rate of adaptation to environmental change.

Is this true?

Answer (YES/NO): NO